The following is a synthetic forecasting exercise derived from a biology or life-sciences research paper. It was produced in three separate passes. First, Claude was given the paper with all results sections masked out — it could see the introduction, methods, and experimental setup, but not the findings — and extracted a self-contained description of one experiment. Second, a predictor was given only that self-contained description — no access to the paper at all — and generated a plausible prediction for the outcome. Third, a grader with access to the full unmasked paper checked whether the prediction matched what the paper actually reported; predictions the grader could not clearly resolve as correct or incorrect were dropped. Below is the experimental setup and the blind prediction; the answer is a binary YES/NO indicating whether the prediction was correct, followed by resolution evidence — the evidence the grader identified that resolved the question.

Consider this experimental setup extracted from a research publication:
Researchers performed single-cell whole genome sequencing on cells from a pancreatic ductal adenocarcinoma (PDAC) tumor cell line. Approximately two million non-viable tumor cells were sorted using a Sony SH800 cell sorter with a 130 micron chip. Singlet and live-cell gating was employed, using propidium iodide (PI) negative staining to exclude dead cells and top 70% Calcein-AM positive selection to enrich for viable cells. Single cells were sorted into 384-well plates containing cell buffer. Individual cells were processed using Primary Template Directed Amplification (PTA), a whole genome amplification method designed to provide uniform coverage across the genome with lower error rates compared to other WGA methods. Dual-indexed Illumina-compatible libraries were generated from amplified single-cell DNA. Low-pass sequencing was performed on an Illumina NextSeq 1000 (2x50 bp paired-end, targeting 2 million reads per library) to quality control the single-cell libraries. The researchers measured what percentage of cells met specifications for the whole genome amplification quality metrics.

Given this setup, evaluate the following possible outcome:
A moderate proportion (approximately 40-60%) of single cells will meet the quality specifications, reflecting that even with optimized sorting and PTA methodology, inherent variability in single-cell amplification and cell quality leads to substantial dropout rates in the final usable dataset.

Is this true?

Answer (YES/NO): NO